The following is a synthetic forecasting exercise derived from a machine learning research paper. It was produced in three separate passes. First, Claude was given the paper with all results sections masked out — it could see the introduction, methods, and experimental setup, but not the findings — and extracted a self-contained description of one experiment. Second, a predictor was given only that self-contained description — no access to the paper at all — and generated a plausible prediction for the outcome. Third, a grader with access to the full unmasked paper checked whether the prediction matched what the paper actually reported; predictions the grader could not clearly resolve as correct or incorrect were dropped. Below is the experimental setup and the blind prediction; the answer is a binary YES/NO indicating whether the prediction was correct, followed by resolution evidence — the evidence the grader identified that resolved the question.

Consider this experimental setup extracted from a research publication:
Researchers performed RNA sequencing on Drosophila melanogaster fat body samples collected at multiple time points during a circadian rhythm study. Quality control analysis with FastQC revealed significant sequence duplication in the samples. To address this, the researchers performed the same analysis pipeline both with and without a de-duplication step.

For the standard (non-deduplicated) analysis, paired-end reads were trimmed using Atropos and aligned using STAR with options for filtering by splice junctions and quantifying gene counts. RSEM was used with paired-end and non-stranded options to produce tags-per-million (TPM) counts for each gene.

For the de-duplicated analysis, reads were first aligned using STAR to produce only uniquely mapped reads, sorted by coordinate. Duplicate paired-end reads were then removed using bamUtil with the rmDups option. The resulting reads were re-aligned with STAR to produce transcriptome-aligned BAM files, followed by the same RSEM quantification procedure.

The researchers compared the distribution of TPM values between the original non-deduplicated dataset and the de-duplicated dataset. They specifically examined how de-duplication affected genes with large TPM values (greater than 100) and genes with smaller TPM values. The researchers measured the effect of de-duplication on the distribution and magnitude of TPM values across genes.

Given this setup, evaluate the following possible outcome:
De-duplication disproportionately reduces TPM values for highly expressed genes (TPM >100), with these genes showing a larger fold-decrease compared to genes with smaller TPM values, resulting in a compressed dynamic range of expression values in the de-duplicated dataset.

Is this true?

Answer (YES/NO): NO